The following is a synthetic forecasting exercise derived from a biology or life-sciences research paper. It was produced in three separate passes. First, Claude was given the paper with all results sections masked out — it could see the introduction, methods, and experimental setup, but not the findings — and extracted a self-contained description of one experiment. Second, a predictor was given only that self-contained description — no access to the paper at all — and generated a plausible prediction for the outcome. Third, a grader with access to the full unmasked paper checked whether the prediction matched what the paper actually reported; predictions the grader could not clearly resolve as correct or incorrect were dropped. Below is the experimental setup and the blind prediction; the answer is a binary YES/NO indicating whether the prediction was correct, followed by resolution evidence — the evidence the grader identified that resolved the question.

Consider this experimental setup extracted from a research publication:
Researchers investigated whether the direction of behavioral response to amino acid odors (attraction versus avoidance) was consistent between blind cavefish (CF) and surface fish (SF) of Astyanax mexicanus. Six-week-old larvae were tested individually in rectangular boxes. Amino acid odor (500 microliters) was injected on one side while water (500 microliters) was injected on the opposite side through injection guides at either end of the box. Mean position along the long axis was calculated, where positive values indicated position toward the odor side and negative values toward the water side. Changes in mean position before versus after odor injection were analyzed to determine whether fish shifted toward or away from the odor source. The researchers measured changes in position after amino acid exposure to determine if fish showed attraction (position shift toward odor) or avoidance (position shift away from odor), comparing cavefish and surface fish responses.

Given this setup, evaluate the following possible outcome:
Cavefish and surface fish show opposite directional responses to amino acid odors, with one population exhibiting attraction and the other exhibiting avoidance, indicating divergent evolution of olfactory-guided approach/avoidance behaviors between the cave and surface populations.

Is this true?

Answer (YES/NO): NO